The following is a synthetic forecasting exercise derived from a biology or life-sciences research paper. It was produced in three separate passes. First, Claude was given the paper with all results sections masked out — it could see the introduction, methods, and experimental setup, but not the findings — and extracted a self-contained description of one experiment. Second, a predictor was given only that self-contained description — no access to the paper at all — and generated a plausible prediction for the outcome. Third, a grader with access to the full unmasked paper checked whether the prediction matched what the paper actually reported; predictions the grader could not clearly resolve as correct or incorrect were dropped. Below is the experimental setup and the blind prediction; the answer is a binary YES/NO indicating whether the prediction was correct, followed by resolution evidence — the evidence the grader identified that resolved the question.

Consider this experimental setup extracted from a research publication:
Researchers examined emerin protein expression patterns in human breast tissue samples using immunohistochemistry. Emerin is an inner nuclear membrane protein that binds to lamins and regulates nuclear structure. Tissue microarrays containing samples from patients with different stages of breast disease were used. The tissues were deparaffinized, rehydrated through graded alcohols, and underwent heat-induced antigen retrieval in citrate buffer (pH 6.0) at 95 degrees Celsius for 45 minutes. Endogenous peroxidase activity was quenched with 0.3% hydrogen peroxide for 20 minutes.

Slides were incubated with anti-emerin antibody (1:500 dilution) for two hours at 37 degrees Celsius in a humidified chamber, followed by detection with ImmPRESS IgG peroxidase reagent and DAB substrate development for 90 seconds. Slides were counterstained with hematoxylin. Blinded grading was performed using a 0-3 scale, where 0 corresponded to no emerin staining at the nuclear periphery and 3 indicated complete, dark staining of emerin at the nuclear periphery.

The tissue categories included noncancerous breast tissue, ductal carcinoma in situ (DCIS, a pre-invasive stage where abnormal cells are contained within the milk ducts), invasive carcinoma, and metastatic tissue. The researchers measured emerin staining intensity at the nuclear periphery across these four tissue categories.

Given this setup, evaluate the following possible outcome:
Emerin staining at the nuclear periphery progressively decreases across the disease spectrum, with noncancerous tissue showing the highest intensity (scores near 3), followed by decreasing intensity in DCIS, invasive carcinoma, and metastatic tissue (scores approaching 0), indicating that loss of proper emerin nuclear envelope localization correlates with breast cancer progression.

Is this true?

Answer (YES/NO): NO